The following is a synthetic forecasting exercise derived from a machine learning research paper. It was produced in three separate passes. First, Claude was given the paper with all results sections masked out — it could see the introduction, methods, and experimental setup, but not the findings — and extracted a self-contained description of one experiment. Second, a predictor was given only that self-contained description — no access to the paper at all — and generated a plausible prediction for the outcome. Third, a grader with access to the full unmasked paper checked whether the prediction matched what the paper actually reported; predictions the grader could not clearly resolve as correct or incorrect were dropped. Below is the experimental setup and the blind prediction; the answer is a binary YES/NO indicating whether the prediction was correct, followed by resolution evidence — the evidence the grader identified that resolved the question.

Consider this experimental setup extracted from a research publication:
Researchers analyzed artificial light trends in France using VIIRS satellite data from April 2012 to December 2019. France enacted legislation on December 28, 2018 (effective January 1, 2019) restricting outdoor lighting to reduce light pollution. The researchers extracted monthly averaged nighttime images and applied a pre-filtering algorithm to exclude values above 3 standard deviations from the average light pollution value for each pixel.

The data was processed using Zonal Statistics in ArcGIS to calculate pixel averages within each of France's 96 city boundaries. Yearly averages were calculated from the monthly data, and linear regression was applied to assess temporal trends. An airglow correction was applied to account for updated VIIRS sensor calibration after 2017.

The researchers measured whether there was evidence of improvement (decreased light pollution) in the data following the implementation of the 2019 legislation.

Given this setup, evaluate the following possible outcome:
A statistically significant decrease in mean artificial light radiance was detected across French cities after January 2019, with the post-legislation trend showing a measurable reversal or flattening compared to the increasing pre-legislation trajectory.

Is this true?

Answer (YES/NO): NO